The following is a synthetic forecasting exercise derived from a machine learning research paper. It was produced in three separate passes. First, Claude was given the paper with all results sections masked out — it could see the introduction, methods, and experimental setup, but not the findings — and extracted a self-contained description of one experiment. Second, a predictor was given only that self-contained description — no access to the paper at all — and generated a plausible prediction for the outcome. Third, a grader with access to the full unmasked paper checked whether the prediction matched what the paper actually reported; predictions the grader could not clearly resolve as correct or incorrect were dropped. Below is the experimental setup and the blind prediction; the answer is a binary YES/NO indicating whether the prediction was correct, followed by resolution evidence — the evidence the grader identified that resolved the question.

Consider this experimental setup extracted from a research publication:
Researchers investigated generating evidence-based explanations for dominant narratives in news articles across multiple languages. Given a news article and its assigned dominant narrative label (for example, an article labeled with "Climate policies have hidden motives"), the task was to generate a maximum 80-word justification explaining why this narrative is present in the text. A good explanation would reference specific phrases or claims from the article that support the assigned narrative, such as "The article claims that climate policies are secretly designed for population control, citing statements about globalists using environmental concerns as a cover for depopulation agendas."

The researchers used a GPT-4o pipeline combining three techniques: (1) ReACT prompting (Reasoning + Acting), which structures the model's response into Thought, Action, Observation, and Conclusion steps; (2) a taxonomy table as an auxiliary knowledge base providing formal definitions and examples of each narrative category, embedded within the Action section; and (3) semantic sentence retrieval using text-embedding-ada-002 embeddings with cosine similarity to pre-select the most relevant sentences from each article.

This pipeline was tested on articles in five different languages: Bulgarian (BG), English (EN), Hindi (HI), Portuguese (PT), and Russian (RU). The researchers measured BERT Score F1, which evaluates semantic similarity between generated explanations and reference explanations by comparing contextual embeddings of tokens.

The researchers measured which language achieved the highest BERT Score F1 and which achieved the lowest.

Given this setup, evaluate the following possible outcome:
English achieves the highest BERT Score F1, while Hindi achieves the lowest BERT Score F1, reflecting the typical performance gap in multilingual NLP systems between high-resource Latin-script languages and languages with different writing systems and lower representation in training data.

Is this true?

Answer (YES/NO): NO